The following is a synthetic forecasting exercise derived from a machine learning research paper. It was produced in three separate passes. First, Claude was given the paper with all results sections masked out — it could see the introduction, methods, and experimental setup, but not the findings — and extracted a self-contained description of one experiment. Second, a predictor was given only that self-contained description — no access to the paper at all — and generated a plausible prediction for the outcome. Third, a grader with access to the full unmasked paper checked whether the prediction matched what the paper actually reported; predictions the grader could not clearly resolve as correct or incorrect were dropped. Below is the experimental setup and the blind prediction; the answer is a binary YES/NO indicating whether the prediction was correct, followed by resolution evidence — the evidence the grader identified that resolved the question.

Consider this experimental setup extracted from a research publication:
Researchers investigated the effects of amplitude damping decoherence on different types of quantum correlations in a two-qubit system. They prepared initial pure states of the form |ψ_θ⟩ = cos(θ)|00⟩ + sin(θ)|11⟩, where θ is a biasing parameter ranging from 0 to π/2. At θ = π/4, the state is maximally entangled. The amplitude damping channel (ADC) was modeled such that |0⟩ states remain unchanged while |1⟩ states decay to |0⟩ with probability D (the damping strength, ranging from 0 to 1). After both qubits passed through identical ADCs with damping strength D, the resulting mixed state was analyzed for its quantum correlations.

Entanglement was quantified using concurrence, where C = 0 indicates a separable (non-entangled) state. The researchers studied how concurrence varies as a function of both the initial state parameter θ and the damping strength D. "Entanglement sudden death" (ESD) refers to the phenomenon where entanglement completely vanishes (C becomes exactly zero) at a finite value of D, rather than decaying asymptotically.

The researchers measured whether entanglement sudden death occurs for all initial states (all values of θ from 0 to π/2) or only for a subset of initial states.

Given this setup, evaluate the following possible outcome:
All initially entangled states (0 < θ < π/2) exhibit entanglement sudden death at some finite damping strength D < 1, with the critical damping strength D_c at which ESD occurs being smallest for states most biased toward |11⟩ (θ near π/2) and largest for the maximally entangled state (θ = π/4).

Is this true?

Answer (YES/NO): NO